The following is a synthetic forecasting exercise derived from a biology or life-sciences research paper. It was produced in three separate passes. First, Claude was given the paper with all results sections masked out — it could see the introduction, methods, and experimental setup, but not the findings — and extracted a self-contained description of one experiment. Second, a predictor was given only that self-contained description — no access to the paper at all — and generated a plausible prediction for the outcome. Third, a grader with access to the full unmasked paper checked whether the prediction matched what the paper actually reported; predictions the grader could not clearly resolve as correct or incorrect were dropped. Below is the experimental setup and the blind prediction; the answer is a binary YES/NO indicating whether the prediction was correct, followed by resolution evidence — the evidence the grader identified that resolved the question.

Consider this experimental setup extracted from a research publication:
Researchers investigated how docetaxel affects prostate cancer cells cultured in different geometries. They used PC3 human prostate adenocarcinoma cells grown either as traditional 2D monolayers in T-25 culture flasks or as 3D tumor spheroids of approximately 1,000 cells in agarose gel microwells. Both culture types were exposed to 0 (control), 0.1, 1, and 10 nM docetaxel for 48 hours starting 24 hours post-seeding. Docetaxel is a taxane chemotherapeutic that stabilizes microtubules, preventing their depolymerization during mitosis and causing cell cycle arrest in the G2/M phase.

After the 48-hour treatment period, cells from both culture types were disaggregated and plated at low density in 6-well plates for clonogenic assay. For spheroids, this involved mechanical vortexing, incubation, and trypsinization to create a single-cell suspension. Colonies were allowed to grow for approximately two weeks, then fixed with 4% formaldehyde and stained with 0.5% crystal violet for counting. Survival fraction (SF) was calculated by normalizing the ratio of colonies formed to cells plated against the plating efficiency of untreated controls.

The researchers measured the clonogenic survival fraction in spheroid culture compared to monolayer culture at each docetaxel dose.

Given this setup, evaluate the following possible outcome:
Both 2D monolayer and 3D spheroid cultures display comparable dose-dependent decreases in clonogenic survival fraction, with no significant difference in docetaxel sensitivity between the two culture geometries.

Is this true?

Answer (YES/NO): NO